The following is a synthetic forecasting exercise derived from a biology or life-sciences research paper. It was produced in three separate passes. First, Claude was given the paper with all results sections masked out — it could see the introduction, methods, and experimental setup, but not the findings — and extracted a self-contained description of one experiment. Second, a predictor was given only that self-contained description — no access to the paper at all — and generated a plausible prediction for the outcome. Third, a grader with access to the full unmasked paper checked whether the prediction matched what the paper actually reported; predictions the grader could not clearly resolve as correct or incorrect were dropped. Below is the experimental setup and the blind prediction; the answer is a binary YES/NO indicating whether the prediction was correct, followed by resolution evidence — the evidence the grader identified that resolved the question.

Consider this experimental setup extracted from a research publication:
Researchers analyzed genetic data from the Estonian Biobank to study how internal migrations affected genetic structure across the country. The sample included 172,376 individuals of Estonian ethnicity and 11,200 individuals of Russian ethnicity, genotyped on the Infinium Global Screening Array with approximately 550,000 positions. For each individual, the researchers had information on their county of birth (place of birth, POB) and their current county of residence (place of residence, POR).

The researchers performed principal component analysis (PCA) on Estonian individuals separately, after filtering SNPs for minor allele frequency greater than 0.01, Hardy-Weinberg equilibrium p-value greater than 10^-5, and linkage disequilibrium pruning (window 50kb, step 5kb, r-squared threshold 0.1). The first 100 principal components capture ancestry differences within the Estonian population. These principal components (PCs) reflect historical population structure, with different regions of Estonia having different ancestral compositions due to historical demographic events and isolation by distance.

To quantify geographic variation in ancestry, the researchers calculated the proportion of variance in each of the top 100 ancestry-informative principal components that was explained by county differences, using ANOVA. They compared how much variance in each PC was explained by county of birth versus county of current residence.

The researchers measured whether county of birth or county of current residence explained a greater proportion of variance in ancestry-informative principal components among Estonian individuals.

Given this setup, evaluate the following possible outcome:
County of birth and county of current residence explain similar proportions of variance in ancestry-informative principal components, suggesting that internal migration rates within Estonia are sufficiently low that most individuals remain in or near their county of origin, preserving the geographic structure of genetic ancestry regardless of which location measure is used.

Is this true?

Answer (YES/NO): NO